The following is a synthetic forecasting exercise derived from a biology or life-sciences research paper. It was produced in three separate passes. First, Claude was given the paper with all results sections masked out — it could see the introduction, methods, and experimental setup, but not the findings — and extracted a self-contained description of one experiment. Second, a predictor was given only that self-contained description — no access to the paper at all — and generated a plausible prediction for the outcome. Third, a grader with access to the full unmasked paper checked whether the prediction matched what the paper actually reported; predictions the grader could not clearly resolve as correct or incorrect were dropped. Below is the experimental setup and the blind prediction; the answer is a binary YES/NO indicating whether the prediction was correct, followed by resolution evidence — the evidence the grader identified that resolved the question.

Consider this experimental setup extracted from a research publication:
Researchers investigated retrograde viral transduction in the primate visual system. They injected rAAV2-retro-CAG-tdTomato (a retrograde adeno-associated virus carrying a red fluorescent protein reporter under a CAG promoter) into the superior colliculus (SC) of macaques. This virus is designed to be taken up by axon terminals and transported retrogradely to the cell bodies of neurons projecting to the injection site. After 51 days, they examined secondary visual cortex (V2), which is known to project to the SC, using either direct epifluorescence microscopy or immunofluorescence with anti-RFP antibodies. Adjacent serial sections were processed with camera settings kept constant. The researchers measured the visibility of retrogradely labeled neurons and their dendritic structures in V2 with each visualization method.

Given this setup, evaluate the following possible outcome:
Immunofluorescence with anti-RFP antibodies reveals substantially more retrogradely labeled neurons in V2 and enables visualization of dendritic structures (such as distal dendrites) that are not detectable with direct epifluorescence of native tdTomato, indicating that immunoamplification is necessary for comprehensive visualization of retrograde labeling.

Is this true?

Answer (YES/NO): YES